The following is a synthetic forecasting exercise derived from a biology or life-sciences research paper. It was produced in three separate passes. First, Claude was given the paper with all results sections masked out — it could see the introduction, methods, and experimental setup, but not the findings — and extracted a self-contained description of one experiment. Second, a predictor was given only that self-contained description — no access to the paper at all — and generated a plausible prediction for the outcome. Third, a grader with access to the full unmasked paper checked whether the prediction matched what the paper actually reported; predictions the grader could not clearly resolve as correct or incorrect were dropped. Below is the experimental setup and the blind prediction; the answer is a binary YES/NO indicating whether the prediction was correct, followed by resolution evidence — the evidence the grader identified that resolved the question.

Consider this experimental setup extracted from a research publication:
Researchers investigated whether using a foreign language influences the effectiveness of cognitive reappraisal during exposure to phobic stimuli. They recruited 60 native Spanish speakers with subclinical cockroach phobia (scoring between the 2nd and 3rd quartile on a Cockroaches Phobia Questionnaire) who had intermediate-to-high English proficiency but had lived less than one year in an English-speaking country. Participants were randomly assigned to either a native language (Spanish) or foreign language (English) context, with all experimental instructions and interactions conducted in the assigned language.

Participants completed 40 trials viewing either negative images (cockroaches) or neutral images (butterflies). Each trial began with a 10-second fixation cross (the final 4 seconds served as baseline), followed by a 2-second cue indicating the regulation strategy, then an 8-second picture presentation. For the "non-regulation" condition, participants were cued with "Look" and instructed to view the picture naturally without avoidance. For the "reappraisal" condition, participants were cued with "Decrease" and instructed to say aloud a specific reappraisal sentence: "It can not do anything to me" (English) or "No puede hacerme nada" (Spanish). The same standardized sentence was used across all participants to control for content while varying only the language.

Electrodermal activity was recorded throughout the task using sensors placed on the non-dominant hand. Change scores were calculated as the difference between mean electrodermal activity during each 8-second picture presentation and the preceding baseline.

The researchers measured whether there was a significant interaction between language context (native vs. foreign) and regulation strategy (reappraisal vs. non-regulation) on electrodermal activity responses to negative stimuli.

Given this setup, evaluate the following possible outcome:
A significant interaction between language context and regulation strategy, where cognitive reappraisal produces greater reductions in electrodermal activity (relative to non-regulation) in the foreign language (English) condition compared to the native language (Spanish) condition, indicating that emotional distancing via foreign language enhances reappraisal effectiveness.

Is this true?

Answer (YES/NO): NO